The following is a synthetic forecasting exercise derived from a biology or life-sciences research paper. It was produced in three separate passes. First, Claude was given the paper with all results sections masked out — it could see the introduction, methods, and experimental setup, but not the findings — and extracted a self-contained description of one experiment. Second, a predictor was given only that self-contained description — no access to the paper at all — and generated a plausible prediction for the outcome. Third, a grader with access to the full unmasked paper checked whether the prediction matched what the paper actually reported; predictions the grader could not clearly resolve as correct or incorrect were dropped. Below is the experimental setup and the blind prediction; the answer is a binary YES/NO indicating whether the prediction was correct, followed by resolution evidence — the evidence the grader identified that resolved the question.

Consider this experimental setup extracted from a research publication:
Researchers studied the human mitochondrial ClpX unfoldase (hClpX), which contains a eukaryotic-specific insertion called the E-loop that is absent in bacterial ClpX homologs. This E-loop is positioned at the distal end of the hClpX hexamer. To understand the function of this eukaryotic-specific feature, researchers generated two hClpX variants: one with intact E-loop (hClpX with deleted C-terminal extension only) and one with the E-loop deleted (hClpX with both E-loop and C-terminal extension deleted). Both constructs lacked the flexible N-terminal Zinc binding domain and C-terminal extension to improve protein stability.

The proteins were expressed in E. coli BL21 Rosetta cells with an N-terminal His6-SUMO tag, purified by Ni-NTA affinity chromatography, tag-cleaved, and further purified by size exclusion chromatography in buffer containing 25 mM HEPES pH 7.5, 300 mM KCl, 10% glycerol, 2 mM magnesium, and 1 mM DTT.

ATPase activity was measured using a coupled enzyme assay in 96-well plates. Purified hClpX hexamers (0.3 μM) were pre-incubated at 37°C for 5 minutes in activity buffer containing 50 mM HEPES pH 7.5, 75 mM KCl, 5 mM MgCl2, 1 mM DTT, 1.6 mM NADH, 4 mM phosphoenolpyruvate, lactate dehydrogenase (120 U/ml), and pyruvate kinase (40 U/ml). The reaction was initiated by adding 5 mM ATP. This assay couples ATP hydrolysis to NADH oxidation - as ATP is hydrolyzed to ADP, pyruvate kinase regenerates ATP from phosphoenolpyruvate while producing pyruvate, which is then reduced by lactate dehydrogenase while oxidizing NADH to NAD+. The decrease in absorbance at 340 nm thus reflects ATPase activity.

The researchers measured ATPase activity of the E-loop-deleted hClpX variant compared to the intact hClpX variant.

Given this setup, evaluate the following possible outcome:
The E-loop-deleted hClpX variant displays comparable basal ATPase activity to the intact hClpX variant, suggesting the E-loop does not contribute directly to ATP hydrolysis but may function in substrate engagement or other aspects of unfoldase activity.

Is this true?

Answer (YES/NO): NO